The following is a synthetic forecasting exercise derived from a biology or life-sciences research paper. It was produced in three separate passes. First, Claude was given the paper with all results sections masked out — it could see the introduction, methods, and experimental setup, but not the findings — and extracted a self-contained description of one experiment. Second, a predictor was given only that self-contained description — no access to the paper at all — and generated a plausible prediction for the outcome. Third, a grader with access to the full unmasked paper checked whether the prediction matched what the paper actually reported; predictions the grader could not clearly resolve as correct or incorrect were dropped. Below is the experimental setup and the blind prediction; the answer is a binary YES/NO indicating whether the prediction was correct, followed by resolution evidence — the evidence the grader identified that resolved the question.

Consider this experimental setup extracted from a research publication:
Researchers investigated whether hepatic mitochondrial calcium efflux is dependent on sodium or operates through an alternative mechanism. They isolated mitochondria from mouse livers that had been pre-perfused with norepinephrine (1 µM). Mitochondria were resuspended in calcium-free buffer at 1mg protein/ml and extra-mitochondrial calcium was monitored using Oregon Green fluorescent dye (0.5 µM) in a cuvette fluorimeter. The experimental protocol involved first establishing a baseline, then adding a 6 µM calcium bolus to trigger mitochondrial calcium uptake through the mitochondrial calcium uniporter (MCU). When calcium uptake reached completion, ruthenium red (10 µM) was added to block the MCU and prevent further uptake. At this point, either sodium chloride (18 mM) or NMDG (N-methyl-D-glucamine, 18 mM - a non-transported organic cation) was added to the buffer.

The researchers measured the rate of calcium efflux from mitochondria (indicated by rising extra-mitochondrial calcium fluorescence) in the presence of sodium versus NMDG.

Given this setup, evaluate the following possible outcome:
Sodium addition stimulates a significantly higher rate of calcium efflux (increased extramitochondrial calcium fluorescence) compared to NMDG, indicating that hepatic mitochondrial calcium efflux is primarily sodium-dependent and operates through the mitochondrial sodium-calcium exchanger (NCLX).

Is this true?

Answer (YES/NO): YES